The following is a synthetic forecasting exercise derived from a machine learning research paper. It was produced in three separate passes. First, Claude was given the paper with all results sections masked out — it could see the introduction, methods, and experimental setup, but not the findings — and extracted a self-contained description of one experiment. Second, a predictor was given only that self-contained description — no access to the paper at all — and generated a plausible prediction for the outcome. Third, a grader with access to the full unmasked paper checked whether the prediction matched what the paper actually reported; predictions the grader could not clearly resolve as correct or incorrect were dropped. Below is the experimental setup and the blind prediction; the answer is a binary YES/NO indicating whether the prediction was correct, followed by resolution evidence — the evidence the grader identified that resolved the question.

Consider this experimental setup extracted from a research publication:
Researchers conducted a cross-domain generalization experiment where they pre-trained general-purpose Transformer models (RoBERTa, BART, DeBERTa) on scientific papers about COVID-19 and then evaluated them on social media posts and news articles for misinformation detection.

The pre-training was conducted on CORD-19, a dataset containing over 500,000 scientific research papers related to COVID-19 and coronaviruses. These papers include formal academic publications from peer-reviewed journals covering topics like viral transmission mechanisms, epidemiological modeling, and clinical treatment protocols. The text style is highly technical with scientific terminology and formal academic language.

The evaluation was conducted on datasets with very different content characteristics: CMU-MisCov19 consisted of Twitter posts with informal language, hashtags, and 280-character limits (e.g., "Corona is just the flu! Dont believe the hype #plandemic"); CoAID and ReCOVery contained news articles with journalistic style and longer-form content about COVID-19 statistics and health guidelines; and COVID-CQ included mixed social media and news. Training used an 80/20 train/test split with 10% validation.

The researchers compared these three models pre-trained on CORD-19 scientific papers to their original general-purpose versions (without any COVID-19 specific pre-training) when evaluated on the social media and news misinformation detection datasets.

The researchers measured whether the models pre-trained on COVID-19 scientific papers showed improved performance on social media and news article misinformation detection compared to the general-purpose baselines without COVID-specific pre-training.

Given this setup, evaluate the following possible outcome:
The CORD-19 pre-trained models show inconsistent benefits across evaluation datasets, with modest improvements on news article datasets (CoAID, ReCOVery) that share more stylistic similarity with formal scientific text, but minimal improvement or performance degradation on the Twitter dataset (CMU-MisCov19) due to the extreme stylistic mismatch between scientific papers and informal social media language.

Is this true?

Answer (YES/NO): NO